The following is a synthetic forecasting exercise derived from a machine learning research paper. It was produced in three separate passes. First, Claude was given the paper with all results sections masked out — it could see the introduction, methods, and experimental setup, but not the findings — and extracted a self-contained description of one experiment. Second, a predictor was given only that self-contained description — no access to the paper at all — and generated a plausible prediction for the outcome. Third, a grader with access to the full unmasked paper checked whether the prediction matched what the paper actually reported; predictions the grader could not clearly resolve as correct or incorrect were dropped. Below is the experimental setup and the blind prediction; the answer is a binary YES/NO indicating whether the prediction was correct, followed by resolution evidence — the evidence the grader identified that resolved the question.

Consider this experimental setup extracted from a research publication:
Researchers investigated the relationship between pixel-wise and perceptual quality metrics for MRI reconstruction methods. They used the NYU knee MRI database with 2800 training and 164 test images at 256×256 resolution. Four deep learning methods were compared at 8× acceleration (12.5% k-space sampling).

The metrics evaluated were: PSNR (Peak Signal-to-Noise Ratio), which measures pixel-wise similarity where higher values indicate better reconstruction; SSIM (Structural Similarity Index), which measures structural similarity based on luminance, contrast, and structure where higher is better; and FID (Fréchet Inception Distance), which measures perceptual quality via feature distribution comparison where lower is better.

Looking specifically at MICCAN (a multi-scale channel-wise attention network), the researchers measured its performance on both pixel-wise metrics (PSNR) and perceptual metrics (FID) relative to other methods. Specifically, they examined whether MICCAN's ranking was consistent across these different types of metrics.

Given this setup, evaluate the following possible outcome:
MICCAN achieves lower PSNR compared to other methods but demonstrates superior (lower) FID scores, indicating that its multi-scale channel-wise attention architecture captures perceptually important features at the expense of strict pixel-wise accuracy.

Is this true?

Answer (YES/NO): NO